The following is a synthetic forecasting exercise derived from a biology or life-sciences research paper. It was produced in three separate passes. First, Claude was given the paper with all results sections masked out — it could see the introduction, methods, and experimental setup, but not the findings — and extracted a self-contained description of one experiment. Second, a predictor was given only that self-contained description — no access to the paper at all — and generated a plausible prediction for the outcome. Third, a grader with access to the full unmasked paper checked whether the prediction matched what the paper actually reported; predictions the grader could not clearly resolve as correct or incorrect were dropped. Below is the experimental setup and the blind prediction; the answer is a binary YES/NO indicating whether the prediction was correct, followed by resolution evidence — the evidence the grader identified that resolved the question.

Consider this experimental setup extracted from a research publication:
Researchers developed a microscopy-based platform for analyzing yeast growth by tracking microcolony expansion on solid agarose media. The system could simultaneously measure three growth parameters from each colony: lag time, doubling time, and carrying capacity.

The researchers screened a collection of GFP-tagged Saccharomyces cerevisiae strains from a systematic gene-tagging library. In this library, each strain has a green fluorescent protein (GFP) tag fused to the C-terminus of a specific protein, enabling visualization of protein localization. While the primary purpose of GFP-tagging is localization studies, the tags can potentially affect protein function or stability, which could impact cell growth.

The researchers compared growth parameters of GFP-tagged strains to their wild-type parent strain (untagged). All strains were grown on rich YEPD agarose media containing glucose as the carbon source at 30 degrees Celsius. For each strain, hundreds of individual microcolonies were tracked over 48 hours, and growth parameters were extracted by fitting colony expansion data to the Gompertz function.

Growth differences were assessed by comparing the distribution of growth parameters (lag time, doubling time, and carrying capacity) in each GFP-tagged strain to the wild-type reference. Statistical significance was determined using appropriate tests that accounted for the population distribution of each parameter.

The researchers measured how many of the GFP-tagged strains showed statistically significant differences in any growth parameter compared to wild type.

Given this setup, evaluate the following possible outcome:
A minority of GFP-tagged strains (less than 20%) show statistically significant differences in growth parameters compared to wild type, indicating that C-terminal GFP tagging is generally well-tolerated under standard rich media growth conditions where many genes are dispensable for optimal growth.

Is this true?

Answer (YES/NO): NO